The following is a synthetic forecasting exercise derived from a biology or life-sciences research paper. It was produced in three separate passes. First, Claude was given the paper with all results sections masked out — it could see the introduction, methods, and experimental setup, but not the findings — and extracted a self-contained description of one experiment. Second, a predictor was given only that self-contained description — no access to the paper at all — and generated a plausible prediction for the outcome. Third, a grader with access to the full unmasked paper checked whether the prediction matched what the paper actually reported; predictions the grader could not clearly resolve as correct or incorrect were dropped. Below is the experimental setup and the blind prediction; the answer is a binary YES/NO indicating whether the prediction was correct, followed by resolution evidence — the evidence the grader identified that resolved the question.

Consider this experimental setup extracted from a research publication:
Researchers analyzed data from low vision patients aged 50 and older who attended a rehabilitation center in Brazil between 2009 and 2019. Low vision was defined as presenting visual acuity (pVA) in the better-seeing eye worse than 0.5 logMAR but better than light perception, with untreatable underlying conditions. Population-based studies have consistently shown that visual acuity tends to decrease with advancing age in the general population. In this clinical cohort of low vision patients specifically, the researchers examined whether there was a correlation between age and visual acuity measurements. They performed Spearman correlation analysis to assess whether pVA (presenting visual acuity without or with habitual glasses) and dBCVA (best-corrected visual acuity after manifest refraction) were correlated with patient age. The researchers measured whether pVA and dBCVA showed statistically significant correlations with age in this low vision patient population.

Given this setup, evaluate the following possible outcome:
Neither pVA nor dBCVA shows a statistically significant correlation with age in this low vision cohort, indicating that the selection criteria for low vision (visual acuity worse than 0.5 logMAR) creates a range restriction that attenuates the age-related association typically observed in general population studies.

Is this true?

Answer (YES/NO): YES